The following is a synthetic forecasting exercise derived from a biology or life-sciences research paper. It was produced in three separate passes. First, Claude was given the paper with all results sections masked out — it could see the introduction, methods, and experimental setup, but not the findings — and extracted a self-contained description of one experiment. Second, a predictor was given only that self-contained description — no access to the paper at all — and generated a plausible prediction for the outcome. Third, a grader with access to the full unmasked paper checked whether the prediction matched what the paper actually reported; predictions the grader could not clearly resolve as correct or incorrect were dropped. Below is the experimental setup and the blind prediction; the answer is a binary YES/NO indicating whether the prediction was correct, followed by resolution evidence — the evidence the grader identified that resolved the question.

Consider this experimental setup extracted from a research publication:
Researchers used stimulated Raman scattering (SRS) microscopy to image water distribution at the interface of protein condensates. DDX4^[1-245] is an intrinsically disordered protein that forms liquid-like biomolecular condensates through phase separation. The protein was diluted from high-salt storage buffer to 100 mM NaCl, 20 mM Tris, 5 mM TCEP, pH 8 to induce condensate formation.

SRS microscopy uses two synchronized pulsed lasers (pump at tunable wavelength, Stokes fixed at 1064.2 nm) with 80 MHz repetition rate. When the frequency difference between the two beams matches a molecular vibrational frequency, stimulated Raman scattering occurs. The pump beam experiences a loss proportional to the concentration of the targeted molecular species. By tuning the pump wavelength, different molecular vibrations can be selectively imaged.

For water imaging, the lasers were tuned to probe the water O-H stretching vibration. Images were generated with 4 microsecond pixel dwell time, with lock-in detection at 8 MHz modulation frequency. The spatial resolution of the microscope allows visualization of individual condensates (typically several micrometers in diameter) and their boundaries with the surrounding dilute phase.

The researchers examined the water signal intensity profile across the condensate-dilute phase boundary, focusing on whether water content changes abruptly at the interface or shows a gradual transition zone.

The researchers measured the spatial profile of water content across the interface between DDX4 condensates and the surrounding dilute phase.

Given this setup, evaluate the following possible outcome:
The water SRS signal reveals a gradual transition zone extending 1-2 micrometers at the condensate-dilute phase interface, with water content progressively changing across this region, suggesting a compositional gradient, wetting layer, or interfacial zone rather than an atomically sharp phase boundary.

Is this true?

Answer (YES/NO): NO